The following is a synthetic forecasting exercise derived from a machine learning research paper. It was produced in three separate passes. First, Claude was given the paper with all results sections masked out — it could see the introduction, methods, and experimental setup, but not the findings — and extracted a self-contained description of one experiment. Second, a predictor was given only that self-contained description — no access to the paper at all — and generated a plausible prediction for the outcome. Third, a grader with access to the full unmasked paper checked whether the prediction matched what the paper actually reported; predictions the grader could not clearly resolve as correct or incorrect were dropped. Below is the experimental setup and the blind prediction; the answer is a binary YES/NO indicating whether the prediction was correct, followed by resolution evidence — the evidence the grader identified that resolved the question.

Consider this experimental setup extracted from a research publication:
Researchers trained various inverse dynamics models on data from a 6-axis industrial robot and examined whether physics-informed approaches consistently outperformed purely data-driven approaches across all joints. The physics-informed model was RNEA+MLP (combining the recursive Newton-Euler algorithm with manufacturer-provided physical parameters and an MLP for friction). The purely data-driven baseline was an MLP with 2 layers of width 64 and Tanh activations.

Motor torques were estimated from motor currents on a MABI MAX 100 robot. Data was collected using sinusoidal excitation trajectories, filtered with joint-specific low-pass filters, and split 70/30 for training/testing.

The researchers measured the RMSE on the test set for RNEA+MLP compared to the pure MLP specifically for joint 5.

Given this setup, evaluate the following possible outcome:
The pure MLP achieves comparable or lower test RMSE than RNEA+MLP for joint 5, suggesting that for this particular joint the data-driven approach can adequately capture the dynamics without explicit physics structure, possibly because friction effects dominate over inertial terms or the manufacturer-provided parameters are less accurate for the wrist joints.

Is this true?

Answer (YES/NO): YES